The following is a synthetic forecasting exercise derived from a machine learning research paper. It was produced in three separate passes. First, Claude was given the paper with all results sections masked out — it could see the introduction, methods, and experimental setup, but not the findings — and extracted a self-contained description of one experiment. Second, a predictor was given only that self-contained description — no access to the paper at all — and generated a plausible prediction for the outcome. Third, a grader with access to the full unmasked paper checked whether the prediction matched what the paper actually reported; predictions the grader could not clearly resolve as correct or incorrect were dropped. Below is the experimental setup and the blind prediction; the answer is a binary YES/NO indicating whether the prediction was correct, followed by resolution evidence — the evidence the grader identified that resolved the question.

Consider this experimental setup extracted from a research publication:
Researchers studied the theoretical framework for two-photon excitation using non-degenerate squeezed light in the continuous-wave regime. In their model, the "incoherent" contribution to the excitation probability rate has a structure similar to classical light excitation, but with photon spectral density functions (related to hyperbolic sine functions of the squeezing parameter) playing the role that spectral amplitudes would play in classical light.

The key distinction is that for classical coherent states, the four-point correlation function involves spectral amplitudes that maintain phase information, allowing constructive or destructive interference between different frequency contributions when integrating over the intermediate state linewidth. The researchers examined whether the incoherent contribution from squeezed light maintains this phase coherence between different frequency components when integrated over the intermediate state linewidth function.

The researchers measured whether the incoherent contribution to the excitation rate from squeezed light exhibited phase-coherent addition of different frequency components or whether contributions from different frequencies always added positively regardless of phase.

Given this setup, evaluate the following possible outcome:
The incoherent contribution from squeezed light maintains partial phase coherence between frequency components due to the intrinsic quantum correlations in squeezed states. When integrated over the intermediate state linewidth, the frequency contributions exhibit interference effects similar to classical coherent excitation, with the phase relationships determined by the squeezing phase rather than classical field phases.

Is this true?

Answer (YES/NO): NO